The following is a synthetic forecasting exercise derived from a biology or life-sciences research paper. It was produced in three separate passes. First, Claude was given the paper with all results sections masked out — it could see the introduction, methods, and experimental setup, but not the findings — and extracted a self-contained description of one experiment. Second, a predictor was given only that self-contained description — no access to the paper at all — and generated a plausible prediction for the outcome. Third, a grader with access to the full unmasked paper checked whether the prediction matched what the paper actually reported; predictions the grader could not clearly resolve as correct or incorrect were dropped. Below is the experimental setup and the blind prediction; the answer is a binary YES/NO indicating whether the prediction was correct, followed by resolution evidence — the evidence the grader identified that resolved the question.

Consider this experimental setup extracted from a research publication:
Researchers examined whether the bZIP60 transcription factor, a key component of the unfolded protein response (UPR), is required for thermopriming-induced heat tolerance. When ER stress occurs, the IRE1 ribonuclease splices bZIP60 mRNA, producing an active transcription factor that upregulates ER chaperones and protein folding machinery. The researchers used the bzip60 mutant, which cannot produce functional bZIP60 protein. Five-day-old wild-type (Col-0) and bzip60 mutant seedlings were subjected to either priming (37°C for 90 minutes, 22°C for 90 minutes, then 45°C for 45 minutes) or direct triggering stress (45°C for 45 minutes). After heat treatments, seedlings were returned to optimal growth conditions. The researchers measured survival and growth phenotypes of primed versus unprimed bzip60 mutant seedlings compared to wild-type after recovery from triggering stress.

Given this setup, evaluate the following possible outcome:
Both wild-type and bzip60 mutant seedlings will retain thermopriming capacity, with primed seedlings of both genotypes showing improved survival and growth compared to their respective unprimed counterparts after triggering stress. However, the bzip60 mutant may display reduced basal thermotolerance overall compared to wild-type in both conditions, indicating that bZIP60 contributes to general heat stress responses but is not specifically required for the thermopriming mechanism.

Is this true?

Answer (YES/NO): NO